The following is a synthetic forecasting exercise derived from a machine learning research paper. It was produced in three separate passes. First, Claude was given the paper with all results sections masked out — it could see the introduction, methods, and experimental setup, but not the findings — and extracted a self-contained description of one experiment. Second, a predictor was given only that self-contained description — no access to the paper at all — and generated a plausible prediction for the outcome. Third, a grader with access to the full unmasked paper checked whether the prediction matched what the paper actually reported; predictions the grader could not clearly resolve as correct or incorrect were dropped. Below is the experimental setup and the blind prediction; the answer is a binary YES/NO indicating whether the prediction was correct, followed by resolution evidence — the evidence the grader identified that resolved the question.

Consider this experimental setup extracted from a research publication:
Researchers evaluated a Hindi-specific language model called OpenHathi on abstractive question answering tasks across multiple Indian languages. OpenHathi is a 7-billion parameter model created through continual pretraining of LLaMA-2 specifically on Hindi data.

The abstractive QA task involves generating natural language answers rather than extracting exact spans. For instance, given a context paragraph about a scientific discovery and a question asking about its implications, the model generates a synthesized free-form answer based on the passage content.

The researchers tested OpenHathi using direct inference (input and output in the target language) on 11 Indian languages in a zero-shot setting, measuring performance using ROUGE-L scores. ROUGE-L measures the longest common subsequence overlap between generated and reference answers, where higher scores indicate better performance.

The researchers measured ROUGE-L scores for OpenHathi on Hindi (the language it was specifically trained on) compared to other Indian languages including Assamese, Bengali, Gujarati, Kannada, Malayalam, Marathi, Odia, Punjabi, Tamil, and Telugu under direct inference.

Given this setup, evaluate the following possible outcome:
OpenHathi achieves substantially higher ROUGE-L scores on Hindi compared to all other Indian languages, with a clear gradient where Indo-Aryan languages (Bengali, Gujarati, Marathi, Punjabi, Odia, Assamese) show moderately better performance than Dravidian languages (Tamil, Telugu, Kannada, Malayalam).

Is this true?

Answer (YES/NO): NO